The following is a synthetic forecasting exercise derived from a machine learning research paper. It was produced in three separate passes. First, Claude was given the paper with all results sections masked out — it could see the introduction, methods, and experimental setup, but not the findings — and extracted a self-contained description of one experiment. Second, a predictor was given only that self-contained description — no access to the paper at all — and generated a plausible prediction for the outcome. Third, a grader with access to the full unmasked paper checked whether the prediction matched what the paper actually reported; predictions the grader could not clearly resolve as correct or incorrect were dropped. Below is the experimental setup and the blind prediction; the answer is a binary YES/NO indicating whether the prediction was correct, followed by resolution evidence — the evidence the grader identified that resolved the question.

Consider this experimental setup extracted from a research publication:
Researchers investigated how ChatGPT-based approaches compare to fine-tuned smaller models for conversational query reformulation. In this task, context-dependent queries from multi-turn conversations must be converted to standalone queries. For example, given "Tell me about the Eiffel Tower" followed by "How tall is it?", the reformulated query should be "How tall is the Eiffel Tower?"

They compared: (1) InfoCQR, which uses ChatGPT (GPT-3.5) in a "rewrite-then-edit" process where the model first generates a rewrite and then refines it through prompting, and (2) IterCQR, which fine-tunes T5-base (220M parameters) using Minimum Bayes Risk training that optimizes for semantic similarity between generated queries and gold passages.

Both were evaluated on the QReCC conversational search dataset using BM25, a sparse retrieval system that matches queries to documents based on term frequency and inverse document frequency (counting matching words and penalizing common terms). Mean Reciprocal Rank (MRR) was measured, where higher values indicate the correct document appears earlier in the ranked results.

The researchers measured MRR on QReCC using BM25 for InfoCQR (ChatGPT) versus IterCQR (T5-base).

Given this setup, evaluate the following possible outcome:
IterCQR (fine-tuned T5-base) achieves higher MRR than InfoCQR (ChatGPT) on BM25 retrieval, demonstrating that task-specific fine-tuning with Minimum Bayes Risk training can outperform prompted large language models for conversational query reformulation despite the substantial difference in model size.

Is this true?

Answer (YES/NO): NO